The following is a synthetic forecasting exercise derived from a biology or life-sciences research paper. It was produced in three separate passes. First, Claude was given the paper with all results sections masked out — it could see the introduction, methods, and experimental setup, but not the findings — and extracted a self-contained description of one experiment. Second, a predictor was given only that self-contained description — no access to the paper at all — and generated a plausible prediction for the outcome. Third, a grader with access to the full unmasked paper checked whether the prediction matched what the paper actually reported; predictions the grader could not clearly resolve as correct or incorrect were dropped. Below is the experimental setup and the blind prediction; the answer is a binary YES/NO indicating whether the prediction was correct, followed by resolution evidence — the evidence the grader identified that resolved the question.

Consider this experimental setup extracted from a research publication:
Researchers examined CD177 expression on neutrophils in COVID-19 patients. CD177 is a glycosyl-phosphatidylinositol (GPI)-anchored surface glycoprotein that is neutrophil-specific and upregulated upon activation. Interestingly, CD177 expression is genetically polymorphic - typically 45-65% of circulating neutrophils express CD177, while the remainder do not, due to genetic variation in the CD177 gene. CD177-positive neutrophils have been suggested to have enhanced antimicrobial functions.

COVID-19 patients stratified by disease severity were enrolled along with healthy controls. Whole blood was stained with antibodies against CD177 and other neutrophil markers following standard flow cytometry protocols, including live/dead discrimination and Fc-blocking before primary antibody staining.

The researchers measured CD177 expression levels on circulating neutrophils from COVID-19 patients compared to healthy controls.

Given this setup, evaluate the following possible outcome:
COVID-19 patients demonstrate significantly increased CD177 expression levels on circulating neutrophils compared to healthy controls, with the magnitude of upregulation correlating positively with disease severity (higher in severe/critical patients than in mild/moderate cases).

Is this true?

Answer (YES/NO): NO